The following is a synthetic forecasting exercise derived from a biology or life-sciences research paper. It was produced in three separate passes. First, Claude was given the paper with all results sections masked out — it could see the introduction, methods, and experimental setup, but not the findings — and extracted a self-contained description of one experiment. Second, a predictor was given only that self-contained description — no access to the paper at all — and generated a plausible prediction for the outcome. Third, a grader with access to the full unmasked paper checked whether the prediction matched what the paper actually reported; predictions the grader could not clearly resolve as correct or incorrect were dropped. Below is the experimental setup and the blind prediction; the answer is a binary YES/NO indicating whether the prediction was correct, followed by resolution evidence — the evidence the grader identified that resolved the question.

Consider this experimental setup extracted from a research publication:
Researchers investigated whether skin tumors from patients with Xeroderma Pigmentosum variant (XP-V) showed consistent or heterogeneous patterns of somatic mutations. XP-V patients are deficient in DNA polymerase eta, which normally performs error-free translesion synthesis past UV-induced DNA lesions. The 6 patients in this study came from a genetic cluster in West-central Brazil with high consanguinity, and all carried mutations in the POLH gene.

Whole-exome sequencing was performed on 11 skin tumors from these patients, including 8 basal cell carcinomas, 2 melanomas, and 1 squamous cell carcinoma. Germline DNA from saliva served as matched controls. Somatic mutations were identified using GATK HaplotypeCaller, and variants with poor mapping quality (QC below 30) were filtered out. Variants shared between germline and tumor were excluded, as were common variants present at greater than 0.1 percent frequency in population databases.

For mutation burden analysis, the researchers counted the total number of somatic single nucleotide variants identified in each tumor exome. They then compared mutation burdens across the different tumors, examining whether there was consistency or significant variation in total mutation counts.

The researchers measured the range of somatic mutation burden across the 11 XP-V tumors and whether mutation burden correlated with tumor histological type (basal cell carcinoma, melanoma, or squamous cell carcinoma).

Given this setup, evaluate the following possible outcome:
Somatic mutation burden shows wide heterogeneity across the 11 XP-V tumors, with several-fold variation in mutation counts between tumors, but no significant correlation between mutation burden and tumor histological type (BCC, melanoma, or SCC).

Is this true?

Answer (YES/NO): NO